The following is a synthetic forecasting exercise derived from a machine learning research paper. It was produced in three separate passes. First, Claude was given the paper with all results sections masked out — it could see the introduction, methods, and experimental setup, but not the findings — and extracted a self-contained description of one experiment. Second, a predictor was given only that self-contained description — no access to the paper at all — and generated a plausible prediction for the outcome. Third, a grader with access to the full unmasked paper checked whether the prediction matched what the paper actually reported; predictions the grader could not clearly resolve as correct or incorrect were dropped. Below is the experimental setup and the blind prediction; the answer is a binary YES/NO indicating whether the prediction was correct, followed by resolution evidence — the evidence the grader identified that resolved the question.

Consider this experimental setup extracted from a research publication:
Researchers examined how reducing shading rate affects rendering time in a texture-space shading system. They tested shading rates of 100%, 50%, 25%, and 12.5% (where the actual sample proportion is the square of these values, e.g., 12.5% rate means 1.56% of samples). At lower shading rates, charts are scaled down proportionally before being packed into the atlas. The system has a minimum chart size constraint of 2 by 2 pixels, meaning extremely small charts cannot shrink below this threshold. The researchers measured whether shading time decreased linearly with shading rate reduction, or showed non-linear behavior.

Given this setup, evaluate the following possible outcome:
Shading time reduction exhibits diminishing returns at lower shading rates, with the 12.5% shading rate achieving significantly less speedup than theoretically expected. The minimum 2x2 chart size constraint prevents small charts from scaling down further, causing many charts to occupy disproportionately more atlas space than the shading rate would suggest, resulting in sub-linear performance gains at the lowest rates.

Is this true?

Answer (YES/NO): NO